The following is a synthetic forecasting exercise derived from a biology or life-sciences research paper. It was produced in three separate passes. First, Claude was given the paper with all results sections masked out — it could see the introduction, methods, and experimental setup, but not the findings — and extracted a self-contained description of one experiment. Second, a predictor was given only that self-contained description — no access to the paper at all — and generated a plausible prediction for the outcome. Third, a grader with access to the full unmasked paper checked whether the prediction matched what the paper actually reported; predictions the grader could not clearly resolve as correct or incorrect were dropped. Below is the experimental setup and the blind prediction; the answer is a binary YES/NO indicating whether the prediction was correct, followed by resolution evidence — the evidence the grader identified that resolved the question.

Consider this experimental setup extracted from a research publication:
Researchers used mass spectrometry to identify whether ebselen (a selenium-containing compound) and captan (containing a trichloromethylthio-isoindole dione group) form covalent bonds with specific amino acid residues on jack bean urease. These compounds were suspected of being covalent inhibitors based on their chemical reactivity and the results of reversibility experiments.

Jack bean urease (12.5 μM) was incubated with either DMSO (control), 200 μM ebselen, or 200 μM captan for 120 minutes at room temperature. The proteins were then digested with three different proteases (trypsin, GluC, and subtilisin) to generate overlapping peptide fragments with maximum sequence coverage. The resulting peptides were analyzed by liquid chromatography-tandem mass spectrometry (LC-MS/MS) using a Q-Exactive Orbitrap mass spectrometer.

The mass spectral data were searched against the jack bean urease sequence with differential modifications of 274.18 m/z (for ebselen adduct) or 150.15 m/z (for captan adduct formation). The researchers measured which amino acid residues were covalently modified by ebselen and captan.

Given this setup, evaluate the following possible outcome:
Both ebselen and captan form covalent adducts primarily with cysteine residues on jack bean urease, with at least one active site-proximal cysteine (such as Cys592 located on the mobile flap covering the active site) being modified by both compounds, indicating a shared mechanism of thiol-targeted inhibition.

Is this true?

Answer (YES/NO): NO